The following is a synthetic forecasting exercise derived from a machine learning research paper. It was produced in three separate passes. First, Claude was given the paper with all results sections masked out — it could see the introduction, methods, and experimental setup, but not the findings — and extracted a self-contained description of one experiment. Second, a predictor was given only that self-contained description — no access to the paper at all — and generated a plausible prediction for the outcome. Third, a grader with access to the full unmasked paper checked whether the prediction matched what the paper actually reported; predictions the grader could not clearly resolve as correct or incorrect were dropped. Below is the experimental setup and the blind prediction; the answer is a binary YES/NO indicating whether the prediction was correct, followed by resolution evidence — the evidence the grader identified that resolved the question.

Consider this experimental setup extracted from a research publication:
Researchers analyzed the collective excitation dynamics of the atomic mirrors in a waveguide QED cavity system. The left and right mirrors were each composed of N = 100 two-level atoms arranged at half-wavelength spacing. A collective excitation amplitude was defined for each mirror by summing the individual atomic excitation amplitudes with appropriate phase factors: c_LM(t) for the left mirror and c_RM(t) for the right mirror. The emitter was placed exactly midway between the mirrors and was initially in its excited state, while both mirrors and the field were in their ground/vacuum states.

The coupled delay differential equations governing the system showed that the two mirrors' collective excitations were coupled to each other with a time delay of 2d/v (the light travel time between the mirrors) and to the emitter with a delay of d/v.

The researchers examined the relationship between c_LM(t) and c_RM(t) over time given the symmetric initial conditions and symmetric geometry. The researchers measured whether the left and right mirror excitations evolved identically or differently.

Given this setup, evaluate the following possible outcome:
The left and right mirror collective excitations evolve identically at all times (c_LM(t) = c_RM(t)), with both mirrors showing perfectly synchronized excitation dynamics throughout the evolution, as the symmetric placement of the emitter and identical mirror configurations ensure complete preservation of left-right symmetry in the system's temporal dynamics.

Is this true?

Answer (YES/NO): YES